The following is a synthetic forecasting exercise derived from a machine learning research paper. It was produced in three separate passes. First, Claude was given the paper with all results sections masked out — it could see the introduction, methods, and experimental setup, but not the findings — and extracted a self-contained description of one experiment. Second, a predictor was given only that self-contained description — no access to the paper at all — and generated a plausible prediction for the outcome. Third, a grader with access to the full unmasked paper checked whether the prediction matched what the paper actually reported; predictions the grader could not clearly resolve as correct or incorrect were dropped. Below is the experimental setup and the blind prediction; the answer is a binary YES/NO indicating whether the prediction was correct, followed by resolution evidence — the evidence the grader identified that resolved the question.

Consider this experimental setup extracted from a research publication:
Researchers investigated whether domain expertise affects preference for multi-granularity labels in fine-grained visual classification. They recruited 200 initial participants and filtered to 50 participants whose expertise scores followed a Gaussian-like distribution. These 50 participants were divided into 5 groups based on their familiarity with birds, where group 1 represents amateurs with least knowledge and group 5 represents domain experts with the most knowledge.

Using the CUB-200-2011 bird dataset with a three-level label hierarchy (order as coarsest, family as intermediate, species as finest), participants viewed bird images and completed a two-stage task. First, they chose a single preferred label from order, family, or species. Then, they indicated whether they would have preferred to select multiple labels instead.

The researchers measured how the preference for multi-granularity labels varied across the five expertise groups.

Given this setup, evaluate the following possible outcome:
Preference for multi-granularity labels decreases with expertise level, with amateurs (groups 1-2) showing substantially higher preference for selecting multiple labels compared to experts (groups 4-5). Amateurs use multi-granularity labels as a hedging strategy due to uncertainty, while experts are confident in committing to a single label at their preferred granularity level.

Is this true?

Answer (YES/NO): NO